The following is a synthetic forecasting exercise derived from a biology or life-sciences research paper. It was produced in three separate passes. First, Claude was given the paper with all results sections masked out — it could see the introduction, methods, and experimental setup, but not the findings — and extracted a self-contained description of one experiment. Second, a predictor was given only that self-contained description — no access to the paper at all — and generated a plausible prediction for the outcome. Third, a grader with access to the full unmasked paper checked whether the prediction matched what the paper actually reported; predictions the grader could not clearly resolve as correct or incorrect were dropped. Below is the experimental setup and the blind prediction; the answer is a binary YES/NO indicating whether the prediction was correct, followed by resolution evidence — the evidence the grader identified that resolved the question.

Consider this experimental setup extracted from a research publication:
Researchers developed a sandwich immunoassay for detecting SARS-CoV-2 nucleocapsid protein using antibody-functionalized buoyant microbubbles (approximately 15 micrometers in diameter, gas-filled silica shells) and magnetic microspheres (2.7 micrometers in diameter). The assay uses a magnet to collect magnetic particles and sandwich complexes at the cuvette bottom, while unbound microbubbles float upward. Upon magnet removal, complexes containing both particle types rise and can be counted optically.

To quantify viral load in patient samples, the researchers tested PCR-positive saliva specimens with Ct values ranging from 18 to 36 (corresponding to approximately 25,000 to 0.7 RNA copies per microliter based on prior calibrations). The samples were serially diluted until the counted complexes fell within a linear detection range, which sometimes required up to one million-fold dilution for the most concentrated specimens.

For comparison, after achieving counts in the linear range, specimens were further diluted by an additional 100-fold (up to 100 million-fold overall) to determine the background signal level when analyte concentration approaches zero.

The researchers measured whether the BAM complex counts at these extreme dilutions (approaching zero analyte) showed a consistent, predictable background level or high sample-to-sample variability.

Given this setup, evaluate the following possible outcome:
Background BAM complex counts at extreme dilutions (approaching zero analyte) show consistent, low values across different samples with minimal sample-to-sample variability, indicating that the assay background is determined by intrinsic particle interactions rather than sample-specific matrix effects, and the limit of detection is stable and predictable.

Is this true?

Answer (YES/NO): YES